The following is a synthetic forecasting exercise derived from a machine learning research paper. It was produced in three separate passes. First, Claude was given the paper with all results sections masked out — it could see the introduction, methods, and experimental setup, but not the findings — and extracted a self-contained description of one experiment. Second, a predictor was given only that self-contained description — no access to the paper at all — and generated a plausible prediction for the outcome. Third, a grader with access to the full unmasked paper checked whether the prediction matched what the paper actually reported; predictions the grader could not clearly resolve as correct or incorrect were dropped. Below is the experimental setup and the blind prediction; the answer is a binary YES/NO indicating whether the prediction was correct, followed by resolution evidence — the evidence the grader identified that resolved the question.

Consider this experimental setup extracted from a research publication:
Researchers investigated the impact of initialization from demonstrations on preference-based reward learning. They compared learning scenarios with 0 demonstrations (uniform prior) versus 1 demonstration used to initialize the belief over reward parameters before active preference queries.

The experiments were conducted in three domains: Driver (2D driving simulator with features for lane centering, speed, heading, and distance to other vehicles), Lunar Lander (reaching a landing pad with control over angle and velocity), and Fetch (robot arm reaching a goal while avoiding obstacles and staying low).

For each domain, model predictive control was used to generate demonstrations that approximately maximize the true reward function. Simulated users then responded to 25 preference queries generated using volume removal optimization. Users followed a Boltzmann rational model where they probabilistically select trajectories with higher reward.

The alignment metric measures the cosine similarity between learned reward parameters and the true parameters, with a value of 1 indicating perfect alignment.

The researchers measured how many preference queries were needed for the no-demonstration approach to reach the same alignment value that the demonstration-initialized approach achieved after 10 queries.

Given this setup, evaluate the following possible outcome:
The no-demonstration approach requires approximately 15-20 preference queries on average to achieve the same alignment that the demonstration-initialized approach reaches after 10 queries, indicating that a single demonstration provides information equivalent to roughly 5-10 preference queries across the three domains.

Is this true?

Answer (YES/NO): NO